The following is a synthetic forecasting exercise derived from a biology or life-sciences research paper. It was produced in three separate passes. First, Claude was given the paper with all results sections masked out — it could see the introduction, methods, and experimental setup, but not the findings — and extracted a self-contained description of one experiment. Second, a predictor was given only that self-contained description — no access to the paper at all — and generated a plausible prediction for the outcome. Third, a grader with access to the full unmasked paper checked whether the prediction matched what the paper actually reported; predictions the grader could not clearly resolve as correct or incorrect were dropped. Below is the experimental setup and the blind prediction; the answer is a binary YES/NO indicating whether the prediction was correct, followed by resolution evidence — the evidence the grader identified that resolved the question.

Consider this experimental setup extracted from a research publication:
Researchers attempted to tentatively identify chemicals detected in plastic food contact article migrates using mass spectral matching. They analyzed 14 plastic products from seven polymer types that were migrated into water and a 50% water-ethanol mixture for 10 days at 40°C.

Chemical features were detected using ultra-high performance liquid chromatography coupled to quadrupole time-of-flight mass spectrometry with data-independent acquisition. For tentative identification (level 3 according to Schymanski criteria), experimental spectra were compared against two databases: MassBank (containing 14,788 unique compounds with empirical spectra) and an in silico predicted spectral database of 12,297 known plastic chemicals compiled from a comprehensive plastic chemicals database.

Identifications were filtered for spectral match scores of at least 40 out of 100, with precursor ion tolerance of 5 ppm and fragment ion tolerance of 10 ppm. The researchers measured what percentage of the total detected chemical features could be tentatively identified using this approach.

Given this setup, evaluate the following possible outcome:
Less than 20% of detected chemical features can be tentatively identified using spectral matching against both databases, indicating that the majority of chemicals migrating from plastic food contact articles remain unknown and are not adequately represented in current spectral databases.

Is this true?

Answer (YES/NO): YES